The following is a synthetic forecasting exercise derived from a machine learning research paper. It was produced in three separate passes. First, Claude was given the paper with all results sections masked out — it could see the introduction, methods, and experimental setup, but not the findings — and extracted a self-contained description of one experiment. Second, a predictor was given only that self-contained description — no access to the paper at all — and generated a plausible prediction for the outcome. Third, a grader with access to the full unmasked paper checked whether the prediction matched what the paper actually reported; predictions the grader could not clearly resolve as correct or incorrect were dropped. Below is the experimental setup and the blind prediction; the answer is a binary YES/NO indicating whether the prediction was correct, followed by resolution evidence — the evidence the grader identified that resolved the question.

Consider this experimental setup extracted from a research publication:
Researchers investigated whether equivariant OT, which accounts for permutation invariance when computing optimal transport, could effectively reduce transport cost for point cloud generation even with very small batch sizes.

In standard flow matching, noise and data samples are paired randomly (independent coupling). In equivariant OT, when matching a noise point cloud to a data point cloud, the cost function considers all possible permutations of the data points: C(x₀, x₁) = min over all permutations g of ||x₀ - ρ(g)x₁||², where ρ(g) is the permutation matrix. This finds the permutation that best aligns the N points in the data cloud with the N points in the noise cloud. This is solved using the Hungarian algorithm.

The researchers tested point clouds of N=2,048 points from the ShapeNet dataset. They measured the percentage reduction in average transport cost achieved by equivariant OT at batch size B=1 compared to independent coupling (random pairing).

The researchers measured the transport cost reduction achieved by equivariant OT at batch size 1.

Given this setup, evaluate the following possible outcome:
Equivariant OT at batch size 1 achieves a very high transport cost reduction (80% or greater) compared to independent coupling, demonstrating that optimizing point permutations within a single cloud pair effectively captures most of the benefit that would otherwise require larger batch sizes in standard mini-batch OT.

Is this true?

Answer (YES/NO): NO